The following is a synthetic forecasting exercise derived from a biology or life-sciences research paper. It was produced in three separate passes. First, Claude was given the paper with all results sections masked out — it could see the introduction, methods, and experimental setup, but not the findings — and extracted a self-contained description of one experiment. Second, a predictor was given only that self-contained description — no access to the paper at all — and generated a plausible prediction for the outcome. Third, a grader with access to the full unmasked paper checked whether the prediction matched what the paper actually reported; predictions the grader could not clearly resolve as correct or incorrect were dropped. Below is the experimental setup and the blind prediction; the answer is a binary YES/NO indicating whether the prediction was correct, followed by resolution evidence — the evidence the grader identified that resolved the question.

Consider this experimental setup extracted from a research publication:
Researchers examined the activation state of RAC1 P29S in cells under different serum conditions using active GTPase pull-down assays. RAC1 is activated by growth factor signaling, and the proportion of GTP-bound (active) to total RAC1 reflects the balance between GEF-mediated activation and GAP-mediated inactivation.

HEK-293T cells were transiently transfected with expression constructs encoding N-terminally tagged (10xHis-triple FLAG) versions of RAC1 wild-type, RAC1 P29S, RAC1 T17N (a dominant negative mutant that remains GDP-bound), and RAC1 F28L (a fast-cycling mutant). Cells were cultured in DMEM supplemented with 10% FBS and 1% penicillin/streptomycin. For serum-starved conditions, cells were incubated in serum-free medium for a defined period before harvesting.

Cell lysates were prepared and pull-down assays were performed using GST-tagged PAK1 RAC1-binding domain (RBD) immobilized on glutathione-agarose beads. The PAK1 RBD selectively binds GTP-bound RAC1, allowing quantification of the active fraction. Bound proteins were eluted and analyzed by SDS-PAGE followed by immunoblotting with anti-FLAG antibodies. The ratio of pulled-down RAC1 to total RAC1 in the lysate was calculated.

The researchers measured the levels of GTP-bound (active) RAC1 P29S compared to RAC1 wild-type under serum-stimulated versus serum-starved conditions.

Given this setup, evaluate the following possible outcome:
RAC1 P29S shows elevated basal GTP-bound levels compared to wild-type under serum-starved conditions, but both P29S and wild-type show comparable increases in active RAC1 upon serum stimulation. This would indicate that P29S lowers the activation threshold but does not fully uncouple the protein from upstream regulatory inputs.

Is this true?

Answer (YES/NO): NO